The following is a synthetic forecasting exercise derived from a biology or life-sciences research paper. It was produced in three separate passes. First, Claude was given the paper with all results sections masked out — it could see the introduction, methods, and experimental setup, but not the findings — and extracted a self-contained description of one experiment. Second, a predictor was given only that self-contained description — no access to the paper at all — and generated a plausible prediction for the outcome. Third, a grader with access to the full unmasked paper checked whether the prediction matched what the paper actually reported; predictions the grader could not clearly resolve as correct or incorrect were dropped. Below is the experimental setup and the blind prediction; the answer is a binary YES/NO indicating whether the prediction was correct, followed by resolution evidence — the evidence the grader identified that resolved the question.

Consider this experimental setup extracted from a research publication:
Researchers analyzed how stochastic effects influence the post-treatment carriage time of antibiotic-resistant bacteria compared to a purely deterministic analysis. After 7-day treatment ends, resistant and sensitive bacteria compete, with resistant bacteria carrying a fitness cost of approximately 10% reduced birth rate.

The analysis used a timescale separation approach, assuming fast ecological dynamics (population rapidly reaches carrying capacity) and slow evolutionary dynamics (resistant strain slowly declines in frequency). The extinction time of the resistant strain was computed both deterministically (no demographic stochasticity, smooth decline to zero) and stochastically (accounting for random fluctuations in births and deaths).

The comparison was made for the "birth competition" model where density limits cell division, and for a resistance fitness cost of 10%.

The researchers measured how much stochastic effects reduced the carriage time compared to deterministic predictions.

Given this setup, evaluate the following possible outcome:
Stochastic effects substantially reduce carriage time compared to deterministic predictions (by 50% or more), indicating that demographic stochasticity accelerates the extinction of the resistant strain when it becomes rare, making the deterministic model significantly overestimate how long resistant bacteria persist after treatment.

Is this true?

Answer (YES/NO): NO